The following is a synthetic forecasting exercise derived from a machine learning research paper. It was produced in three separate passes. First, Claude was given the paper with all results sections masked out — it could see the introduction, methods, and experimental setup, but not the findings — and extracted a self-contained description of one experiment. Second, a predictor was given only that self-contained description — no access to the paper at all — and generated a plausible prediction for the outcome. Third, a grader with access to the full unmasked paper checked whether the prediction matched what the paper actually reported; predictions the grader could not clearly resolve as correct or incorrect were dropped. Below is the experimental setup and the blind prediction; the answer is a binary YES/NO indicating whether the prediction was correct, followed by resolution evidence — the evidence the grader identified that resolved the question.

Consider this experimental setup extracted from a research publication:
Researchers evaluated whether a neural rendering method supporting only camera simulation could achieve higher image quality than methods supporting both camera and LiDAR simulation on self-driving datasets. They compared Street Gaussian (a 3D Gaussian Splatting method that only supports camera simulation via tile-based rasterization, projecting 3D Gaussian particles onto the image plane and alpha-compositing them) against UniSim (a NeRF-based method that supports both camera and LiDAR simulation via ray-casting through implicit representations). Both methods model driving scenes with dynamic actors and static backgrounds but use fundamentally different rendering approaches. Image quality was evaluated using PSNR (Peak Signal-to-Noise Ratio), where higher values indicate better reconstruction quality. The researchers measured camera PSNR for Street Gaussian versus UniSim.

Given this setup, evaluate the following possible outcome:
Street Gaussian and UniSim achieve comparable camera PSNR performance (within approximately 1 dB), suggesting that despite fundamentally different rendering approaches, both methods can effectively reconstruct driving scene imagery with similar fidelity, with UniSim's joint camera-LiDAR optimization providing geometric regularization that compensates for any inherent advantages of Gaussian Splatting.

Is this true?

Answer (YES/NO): YES